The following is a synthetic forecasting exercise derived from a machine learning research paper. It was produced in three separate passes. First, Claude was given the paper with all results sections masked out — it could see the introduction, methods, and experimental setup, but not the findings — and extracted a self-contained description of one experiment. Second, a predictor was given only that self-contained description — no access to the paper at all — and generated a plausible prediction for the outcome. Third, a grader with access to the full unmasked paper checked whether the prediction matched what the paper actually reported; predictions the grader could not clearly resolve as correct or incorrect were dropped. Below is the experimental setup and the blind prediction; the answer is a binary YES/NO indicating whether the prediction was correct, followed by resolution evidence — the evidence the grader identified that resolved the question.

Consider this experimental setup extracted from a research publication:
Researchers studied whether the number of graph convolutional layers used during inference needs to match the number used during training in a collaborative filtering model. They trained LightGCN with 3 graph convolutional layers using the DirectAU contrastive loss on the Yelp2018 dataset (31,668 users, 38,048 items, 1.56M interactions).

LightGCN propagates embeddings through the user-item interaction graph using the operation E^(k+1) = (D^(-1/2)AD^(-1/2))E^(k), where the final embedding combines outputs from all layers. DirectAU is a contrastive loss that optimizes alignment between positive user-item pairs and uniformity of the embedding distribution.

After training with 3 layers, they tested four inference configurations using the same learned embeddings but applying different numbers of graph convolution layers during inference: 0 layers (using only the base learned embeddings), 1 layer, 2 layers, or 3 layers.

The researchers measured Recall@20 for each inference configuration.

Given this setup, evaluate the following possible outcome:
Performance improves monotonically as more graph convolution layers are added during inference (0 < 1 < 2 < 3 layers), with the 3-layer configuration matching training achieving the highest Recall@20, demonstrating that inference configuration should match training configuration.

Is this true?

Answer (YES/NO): NO